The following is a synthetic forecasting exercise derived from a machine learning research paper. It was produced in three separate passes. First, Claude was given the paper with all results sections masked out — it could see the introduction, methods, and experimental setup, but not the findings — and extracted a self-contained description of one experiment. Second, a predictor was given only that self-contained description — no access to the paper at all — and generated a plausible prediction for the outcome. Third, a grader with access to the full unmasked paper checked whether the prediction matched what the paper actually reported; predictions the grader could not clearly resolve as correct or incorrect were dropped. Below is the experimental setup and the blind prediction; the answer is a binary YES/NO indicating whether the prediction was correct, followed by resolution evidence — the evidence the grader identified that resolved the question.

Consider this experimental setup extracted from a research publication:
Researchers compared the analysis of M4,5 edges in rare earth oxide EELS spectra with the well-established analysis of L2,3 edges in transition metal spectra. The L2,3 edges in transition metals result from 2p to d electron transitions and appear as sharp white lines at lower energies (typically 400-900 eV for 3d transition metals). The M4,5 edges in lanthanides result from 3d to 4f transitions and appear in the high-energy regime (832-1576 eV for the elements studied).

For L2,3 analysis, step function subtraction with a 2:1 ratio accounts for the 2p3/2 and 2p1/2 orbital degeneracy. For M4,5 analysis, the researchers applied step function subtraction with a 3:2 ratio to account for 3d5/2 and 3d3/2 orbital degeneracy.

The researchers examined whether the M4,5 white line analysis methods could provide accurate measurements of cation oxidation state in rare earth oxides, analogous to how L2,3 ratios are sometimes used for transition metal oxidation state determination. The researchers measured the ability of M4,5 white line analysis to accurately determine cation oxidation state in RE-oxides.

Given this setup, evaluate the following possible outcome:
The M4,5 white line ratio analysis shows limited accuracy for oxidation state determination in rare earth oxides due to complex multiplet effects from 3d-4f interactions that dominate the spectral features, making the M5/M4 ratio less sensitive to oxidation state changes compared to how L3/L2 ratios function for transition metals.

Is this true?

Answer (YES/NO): NO